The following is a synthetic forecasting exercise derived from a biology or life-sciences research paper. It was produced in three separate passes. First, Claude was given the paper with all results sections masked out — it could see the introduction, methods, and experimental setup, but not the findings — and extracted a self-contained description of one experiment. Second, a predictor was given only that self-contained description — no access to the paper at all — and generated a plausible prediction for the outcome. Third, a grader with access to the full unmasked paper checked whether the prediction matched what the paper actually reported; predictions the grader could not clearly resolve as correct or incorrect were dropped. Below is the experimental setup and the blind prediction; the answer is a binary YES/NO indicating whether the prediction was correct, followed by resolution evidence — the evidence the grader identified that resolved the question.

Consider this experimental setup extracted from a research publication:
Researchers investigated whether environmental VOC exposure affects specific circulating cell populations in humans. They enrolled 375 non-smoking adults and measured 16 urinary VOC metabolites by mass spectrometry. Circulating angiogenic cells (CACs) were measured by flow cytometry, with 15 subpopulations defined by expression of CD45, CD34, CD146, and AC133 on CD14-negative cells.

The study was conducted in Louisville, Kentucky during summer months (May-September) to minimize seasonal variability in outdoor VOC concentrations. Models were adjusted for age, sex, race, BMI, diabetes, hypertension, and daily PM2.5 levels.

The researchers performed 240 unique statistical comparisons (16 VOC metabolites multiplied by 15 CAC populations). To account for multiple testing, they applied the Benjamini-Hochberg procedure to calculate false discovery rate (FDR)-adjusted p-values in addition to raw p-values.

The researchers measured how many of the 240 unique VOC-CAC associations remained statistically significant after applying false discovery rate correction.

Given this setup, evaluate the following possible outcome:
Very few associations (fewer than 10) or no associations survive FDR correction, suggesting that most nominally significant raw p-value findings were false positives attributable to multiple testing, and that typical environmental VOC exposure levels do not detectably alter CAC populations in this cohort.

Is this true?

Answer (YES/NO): NO